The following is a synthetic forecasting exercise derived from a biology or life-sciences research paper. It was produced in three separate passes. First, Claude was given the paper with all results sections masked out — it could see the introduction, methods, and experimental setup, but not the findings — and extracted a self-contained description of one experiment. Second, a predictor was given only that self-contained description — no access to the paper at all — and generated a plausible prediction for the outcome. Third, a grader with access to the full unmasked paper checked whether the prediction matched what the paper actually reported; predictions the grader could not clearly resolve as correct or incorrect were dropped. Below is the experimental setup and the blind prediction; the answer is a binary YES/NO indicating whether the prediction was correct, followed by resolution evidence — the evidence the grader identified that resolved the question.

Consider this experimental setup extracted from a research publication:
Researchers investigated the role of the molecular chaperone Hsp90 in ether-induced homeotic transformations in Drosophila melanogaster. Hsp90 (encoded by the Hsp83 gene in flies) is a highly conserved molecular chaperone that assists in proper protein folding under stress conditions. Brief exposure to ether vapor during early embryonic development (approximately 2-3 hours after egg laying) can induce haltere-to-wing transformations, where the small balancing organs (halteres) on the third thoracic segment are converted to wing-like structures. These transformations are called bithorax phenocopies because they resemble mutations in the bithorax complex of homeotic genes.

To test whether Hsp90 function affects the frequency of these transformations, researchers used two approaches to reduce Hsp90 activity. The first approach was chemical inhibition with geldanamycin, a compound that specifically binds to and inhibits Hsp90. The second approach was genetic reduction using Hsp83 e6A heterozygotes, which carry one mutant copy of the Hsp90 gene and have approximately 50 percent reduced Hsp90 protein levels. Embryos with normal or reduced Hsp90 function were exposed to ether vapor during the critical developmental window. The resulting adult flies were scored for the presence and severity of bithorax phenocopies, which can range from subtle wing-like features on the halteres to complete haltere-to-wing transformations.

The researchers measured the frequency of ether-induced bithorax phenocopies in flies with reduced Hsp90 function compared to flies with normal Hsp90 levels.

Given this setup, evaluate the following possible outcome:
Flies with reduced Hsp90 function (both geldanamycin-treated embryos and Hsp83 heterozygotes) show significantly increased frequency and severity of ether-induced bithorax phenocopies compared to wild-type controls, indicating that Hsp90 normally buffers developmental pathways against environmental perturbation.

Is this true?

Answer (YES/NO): YES